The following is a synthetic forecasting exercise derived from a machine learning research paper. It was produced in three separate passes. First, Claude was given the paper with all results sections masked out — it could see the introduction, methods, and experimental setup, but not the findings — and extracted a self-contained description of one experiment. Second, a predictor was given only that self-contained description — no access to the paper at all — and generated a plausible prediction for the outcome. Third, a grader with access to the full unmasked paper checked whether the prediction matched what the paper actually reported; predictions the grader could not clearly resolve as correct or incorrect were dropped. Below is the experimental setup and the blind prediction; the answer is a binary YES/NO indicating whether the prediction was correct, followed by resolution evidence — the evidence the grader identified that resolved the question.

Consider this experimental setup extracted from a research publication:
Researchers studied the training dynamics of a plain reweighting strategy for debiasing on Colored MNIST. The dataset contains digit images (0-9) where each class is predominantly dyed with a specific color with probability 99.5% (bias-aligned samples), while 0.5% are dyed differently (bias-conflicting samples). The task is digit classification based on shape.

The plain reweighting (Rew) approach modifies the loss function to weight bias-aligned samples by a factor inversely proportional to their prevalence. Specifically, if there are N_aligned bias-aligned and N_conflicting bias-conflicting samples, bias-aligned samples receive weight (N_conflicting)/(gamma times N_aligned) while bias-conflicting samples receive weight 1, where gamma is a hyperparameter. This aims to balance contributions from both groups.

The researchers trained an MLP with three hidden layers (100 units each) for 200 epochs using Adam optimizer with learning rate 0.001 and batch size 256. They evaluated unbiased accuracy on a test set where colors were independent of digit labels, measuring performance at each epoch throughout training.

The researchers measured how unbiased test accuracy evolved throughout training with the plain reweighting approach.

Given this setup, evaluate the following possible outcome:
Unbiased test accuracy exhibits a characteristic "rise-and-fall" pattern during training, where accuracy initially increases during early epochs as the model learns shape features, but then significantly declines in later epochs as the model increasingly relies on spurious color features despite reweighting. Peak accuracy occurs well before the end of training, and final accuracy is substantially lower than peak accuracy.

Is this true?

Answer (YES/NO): YES